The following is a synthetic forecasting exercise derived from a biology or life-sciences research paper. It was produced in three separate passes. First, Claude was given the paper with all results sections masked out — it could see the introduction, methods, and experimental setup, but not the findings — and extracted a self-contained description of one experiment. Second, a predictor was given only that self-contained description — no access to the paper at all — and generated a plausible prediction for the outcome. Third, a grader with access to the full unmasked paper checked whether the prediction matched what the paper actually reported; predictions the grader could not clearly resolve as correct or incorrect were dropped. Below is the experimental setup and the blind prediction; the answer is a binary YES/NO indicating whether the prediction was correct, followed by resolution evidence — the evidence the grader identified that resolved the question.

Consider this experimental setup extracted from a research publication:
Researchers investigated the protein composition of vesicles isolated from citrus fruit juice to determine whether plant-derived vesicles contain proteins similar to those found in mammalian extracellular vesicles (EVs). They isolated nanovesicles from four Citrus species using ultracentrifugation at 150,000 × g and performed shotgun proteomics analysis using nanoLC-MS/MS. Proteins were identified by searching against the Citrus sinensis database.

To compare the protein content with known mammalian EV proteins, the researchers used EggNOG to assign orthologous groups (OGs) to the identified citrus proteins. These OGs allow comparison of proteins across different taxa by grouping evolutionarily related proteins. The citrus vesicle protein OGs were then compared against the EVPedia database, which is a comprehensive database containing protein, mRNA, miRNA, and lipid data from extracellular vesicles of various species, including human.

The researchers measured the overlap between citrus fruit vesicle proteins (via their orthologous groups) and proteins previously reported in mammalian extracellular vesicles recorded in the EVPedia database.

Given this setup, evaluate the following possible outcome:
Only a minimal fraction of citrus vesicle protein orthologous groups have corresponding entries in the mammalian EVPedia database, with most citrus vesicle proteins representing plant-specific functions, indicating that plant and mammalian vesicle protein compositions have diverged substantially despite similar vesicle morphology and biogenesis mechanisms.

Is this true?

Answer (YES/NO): NO